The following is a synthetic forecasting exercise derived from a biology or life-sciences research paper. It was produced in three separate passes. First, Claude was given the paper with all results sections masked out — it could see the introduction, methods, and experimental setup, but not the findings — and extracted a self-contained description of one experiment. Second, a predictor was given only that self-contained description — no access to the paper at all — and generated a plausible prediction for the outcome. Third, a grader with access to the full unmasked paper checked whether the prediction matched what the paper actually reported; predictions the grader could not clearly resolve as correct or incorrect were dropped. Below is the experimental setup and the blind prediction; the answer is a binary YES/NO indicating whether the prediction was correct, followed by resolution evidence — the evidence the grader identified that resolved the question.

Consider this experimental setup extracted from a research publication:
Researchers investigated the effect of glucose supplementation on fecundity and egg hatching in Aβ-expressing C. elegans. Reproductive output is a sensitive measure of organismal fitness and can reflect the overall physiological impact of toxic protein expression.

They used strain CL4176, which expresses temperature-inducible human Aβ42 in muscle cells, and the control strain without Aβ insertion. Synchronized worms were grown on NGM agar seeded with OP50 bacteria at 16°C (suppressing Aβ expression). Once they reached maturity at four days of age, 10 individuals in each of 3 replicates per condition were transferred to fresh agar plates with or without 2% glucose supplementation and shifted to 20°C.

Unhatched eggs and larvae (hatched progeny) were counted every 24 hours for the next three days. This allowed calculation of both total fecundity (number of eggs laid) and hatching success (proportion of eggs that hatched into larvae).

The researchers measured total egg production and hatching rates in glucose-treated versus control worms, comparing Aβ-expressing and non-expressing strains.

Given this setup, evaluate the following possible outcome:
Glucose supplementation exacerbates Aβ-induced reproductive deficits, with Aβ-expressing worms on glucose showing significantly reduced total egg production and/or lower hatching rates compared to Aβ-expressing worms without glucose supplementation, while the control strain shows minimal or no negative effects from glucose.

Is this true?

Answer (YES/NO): NO